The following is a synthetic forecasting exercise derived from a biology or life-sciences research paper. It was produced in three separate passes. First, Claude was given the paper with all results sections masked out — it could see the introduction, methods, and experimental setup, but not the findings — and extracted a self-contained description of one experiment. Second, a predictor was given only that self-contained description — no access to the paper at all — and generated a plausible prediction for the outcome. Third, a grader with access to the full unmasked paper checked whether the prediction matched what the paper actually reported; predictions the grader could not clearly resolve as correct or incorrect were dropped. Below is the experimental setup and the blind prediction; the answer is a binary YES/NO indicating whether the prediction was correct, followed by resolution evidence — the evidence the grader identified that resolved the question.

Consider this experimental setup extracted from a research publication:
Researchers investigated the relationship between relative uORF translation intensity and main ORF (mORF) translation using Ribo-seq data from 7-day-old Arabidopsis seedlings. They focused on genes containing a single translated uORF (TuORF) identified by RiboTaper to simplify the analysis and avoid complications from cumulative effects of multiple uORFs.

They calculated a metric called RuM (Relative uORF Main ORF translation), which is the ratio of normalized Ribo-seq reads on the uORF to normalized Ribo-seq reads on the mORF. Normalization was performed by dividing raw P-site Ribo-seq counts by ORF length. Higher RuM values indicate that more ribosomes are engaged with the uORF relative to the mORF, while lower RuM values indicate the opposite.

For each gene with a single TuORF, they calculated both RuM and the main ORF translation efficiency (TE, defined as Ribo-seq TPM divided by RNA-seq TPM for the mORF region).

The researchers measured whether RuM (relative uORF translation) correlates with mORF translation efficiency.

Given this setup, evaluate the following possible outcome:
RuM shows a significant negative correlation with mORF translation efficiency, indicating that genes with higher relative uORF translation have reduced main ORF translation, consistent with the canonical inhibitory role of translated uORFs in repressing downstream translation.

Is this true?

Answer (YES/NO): YES